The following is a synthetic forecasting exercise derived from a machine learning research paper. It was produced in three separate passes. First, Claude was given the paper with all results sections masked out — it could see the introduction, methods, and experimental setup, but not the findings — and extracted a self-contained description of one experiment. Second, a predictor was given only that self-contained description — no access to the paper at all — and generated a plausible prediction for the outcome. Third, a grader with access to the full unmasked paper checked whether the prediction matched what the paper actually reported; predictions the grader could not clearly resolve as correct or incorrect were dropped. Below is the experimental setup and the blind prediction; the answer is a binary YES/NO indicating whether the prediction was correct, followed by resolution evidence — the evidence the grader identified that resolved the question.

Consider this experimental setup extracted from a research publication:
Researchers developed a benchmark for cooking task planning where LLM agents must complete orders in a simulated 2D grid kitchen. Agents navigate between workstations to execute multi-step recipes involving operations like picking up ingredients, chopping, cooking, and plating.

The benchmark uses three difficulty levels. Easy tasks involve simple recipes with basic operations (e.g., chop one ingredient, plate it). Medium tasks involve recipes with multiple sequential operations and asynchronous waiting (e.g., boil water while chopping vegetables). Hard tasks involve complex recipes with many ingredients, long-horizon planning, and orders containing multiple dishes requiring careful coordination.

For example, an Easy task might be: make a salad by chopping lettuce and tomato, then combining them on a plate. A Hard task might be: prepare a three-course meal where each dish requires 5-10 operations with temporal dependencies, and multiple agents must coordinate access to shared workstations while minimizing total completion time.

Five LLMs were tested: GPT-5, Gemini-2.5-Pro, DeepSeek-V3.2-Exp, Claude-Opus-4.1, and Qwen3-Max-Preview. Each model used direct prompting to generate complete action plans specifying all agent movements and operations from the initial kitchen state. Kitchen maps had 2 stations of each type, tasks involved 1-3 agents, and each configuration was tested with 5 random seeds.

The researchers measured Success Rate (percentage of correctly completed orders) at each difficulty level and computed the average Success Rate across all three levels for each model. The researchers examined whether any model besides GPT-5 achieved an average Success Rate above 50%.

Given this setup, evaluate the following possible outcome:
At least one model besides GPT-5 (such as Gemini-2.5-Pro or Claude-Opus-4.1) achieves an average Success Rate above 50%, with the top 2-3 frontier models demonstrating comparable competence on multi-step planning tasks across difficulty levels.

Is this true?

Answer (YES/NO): NO